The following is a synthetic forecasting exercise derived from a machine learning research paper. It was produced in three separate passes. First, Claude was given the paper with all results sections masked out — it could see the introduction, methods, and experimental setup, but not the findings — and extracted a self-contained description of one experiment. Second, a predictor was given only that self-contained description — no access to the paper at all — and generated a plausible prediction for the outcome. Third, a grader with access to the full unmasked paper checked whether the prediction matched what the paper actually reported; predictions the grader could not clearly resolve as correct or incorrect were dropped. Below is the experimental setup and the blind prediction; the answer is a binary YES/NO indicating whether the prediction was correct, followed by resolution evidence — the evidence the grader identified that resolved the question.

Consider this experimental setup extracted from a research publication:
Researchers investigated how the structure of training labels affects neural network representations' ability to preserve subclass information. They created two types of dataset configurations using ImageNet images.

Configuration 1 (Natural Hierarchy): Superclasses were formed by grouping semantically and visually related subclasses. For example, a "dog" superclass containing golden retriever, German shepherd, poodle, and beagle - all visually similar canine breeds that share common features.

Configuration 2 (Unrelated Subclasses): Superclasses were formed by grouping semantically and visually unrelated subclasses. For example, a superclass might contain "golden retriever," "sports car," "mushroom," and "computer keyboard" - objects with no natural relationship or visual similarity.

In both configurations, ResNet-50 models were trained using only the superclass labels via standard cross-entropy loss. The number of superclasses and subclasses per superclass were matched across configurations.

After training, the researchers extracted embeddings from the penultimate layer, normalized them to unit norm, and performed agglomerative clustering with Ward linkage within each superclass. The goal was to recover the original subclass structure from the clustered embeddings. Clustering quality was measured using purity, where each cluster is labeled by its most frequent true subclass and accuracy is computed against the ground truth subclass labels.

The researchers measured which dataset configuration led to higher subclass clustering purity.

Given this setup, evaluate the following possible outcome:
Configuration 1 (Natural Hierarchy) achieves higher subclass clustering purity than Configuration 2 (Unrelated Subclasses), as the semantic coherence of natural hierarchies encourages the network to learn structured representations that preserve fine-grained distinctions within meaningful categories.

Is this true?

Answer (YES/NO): NO